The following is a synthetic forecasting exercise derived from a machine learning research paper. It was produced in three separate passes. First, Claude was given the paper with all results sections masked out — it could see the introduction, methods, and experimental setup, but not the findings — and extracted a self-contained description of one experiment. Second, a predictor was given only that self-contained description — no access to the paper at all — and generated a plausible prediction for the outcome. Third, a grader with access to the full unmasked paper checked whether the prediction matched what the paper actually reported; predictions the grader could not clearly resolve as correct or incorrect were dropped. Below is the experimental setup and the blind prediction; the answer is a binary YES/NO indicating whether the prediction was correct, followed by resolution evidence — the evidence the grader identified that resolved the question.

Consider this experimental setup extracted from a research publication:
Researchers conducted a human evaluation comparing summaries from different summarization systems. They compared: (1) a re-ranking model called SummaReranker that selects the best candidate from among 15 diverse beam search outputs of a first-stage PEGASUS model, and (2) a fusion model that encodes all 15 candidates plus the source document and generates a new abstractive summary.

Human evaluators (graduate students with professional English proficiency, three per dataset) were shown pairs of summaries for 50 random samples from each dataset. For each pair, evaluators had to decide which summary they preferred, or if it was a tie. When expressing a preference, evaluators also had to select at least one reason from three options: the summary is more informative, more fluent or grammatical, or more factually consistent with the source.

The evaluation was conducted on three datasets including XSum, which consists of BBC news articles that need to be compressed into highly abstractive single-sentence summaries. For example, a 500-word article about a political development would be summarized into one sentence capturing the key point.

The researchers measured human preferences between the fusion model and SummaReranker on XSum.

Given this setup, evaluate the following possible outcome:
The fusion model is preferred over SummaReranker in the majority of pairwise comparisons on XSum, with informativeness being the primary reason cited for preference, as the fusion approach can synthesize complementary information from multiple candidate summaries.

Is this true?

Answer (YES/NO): NO